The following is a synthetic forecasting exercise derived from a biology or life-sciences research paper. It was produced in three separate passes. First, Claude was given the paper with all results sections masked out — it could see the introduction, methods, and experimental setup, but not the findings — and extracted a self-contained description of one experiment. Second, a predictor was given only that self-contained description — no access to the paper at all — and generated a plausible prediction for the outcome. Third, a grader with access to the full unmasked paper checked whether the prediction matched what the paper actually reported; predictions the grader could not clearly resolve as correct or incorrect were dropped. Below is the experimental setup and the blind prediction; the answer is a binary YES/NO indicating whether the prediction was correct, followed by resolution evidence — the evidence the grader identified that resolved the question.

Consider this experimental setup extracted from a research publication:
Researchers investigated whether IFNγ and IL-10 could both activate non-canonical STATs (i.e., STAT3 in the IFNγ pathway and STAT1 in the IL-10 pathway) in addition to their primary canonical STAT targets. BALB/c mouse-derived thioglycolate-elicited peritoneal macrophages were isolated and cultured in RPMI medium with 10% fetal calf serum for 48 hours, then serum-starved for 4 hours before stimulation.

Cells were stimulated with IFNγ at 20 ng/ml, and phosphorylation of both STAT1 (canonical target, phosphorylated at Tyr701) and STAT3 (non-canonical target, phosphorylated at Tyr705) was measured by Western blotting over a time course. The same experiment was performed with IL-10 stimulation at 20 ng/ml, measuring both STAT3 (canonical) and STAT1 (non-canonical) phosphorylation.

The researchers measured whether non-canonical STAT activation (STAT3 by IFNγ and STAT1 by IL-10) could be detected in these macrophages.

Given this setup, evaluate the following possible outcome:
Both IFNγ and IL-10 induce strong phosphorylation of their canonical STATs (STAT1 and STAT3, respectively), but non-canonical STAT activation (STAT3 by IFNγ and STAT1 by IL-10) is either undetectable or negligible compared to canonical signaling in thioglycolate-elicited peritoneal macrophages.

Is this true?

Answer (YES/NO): NO